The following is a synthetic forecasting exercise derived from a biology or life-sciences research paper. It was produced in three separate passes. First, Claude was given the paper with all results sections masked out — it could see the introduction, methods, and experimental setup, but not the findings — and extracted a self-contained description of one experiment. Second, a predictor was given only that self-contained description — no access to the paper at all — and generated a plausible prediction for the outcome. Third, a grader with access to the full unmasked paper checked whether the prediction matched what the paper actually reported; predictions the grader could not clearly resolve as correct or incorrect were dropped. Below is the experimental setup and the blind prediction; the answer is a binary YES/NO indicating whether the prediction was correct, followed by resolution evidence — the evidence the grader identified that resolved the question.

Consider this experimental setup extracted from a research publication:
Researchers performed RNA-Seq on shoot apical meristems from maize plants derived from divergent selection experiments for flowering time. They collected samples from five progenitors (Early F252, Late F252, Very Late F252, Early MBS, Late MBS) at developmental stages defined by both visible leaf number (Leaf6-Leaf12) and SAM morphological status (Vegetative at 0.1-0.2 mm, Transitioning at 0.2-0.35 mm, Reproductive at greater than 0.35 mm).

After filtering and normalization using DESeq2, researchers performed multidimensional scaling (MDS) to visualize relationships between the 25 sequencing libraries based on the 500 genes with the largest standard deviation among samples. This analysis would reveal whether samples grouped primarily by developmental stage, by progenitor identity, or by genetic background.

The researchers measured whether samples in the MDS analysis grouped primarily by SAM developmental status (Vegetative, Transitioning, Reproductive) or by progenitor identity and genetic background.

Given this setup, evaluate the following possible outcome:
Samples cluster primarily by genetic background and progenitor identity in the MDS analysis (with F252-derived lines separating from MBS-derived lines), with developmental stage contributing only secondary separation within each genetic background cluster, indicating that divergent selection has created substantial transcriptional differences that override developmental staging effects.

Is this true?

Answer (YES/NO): YES